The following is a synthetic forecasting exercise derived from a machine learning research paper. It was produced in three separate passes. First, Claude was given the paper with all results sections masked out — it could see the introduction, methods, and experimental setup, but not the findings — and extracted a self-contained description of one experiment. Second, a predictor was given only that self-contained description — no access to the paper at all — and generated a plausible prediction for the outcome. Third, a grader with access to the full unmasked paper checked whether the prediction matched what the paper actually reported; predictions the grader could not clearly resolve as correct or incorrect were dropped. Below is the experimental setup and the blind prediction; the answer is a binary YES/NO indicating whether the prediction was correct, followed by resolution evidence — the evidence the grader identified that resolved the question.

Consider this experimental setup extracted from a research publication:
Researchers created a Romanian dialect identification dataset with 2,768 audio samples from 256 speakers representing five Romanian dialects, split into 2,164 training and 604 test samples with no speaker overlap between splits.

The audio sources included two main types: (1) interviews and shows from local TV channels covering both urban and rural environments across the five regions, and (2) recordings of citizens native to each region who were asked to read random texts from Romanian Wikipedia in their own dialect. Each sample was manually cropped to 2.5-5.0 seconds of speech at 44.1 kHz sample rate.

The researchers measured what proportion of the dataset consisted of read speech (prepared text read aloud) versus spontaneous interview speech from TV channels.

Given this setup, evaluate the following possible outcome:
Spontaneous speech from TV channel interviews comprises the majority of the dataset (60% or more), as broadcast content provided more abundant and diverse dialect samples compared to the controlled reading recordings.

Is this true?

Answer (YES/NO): YES